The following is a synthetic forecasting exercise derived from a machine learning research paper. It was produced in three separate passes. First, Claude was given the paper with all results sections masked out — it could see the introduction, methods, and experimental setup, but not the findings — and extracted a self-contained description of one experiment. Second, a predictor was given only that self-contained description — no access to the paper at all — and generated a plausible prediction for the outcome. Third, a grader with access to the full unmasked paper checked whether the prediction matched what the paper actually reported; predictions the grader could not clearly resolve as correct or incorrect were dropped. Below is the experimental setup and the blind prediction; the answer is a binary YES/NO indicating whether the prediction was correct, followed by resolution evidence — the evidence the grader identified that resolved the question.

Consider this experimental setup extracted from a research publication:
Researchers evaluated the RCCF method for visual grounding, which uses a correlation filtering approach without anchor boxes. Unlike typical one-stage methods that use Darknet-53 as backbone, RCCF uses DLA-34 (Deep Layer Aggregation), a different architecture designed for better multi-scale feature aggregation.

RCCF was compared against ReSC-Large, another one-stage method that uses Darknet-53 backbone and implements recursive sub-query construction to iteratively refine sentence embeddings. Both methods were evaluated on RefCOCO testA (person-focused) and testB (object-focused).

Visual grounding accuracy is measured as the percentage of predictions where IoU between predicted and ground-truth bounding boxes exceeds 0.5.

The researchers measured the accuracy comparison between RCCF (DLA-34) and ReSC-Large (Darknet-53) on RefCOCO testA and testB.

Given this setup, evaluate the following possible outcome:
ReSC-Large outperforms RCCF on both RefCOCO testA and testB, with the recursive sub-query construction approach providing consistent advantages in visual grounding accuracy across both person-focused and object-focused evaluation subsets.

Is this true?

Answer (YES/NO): NO